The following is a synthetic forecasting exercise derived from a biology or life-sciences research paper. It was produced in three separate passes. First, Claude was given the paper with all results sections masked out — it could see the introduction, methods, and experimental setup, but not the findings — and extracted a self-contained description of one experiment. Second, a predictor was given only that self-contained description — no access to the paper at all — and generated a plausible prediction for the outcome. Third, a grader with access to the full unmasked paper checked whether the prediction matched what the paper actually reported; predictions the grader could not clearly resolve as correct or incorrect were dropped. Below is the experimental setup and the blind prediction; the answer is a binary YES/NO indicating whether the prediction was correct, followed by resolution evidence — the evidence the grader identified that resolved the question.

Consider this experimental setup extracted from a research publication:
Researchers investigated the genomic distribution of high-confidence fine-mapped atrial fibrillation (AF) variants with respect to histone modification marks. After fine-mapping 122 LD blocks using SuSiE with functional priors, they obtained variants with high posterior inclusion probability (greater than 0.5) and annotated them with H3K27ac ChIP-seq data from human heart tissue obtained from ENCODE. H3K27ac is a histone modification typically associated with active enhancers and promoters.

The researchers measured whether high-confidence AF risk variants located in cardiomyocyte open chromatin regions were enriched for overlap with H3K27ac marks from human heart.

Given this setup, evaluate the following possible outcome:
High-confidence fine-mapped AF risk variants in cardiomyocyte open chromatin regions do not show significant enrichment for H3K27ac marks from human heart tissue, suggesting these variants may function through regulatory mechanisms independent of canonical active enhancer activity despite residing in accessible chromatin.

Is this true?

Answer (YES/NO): NO